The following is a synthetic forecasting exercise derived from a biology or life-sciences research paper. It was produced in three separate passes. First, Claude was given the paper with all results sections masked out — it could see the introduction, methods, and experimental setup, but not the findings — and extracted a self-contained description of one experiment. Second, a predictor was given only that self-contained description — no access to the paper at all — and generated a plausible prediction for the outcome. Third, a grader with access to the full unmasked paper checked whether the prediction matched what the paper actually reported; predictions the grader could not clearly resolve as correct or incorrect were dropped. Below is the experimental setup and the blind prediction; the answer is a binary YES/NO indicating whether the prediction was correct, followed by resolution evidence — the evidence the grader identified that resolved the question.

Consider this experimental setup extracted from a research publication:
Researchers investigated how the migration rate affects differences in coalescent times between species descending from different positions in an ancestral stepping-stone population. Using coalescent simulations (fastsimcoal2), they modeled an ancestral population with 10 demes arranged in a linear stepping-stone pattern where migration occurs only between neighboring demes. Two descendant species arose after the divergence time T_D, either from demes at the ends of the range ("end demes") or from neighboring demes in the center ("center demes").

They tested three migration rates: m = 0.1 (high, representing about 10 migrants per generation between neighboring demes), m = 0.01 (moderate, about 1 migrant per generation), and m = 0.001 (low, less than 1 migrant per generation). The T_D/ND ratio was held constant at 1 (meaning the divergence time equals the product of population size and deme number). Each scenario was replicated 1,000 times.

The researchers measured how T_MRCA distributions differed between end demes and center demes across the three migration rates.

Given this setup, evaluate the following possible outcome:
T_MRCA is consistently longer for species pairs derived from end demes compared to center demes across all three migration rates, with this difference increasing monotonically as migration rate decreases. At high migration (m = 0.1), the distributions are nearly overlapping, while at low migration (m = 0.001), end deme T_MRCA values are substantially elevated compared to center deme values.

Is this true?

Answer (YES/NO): NO